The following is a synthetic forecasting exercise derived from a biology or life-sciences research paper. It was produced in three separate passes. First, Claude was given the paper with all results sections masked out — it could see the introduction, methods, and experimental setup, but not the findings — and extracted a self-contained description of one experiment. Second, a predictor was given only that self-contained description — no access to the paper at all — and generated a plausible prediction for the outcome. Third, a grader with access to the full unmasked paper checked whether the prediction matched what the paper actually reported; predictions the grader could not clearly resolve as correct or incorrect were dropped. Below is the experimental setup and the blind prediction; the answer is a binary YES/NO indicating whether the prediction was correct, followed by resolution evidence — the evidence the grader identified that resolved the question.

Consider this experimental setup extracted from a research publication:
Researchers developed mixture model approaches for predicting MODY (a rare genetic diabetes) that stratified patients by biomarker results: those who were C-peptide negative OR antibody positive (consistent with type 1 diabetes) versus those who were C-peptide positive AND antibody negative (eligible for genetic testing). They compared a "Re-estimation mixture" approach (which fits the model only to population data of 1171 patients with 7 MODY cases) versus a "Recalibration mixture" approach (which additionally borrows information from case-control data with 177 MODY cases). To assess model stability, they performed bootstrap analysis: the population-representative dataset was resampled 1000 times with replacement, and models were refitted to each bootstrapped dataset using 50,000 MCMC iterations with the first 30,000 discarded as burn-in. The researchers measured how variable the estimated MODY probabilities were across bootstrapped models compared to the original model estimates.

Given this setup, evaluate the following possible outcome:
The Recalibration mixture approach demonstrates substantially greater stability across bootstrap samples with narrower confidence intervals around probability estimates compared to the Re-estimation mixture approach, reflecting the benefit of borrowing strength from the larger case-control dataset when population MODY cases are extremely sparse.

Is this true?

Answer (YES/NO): YES